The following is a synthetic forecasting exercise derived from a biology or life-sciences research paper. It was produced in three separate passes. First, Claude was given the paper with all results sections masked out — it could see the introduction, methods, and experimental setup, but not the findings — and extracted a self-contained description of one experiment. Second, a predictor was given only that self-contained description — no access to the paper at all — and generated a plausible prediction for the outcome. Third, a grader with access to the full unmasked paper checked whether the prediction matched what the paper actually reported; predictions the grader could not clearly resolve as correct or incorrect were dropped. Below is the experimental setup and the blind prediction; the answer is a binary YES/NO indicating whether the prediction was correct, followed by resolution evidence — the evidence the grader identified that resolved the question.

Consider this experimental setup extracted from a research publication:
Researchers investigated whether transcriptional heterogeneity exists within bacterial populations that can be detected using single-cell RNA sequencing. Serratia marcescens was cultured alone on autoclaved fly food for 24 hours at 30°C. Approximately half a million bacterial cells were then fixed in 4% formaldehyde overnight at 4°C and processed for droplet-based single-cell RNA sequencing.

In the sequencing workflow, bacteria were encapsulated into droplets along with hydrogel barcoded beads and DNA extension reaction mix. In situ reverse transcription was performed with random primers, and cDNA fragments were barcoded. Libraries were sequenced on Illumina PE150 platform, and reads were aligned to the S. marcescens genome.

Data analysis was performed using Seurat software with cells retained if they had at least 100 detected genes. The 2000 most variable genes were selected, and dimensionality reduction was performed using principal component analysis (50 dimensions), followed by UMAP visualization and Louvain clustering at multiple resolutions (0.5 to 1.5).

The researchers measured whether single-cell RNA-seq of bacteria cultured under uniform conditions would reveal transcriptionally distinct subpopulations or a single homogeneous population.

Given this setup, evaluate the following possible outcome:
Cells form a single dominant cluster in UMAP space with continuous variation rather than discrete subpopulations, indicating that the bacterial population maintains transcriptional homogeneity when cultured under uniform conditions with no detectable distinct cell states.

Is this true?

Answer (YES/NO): NO